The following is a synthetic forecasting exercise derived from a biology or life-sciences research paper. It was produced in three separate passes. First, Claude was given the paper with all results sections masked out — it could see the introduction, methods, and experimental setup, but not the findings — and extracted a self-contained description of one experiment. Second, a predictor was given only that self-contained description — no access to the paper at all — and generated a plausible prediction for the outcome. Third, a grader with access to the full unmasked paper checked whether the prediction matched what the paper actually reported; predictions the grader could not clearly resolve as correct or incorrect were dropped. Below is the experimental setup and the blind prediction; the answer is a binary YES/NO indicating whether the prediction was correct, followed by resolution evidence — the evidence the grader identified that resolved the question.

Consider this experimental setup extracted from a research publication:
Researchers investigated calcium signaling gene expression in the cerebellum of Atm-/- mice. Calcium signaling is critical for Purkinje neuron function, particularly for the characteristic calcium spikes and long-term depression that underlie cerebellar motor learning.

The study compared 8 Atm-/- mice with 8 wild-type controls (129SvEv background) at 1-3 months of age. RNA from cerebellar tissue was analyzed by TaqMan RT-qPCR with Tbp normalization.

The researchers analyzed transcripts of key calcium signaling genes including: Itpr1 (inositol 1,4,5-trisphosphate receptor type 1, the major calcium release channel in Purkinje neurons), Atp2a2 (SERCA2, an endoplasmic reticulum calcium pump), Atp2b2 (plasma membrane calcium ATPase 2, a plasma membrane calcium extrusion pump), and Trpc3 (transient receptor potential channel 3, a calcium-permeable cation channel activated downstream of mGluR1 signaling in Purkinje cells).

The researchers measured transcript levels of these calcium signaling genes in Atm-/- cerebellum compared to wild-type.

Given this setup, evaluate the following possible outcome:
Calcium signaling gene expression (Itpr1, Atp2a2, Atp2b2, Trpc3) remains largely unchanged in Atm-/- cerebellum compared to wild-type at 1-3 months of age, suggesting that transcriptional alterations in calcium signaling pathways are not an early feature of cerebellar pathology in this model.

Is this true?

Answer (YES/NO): NO